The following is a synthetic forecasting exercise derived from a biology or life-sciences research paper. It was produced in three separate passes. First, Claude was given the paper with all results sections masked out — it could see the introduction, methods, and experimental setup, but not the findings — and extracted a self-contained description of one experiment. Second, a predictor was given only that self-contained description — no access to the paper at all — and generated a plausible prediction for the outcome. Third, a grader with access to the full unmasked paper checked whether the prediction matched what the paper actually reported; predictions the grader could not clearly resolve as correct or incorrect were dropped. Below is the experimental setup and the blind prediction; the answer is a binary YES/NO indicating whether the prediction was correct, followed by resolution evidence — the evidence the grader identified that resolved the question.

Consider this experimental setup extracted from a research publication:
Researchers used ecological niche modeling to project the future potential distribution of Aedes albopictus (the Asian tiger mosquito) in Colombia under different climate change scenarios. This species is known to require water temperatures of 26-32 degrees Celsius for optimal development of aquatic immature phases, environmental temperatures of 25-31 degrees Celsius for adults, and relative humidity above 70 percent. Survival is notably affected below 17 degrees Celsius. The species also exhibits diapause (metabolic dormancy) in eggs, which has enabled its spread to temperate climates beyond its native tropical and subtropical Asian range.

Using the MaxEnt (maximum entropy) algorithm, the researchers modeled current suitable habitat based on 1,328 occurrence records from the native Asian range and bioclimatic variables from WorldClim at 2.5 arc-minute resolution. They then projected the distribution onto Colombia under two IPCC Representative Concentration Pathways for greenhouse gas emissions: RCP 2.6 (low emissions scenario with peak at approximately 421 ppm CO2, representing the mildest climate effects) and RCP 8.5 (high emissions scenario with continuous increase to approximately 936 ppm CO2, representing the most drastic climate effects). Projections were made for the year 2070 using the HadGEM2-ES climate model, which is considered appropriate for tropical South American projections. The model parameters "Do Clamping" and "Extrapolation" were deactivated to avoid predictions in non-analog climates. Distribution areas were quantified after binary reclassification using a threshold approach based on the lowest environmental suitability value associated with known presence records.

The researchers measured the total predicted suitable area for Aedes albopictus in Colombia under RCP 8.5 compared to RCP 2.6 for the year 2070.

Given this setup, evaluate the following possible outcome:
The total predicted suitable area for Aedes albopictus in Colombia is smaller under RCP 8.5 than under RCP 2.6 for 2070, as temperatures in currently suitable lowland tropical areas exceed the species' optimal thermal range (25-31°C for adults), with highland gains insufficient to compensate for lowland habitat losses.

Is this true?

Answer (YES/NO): YES